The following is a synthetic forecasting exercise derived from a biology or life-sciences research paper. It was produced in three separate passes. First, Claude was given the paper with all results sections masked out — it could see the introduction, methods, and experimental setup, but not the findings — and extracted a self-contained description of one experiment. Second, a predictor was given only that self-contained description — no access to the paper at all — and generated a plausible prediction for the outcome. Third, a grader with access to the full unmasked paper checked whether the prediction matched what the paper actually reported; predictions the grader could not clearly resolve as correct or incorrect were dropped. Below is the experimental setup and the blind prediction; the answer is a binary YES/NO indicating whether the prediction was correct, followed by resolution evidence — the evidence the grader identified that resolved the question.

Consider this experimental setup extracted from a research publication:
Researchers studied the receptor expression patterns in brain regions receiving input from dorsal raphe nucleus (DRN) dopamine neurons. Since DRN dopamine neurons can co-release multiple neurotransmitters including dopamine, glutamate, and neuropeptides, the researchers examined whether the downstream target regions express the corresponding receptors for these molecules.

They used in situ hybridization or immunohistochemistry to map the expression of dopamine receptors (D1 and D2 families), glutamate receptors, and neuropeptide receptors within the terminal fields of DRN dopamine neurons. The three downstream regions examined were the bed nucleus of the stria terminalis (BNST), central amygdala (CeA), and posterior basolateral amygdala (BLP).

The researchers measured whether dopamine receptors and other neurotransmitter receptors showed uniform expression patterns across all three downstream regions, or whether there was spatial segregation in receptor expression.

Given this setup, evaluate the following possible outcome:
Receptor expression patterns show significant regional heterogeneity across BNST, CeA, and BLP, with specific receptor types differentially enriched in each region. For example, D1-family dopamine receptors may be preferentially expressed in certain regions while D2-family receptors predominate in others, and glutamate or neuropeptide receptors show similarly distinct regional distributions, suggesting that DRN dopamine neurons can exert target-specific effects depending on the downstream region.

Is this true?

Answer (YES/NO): NO